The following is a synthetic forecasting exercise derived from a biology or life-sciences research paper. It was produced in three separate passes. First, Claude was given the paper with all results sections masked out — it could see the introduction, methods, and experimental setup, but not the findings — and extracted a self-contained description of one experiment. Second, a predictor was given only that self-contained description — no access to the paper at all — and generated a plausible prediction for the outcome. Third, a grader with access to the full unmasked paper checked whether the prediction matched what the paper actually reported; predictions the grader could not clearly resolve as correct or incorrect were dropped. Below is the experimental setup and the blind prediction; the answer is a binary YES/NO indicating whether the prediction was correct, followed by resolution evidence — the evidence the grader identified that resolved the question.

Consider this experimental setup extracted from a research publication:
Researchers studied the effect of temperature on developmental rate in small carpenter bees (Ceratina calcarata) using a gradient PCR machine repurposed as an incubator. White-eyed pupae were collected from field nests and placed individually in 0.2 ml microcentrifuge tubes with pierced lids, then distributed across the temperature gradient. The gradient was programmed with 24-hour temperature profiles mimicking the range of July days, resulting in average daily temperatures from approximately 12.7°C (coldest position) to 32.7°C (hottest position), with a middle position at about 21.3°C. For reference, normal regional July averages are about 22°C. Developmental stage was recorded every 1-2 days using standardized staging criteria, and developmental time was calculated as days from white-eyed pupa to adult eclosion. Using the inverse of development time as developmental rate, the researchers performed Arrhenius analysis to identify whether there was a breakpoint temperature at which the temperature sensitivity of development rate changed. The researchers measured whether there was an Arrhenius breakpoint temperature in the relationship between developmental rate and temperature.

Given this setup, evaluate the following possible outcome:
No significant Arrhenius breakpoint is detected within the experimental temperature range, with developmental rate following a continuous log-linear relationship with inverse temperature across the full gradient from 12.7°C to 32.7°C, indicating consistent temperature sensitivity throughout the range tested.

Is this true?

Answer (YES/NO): NO